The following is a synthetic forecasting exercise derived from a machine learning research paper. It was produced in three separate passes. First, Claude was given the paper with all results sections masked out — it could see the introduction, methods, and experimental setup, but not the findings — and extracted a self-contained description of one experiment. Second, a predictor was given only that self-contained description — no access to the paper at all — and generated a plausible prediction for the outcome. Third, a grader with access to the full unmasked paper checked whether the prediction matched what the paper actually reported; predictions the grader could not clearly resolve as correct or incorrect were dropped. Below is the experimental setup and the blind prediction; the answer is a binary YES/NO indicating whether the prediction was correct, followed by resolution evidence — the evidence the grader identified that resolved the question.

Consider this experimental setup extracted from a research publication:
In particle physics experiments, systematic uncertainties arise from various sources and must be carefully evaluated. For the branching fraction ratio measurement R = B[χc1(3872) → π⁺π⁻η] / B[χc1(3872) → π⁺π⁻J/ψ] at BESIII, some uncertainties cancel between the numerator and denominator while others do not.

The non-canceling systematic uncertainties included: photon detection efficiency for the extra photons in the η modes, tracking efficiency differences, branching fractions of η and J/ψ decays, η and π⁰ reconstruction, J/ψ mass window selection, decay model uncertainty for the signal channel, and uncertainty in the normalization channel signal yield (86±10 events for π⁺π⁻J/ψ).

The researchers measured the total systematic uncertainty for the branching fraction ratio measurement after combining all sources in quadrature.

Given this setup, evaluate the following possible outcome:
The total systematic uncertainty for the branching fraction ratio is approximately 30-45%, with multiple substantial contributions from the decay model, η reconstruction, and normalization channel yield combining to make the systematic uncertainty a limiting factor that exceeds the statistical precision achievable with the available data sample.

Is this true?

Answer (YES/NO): NO